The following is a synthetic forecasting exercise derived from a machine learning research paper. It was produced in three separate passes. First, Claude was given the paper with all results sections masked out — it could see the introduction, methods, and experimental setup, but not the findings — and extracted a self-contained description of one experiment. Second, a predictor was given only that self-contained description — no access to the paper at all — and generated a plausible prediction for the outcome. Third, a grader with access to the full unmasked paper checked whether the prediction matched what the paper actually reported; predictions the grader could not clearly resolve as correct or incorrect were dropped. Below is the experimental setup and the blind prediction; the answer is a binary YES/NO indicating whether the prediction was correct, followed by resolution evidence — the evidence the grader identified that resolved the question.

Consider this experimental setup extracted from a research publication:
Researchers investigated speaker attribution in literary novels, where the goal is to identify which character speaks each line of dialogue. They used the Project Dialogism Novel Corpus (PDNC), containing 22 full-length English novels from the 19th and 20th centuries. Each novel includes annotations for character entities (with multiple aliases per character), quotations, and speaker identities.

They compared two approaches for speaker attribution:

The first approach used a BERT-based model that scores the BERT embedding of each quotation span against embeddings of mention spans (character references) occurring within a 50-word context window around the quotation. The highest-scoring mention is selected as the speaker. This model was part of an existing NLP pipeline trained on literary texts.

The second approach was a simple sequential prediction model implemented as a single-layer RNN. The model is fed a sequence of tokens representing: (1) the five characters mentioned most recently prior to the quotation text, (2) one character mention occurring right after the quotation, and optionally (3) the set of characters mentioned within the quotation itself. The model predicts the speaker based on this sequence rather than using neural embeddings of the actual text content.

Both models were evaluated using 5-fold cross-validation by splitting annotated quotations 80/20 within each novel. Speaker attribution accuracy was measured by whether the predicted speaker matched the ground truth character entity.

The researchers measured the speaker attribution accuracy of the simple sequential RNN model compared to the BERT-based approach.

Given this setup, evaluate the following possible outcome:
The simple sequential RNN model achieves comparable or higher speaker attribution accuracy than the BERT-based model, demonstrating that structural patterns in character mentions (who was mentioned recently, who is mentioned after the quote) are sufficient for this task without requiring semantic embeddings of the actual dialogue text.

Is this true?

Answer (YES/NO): YES